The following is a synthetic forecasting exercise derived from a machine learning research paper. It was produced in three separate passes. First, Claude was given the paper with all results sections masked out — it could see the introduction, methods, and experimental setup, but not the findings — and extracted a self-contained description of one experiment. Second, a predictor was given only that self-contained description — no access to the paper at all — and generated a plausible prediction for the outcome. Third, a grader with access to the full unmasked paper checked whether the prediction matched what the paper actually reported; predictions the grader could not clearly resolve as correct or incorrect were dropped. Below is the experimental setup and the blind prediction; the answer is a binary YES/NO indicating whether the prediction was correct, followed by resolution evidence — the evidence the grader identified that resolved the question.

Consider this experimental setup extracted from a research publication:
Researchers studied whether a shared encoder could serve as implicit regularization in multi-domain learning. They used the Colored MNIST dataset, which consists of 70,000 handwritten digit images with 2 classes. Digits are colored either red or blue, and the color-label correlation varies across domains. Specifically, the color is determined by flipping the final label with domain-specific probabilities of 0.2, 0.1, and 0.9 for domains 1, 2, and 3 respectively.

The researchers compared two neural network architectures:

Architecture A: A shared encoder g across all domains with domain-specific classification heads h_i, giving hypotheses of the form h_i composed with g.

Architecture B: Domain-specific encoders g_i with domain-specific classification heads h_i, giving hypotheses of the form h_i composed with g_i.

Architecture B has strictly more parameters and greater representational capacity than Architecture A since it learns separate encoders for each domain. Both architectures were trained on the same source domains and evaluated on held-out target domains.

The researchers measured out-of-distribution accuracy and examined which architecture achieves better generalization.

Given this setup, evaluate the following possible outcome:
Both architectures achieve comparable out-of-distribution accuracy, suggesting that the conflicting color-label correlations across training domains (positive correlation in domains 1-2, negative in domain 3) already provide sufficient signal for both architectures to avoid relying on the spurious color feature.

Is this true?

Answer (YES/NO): NO